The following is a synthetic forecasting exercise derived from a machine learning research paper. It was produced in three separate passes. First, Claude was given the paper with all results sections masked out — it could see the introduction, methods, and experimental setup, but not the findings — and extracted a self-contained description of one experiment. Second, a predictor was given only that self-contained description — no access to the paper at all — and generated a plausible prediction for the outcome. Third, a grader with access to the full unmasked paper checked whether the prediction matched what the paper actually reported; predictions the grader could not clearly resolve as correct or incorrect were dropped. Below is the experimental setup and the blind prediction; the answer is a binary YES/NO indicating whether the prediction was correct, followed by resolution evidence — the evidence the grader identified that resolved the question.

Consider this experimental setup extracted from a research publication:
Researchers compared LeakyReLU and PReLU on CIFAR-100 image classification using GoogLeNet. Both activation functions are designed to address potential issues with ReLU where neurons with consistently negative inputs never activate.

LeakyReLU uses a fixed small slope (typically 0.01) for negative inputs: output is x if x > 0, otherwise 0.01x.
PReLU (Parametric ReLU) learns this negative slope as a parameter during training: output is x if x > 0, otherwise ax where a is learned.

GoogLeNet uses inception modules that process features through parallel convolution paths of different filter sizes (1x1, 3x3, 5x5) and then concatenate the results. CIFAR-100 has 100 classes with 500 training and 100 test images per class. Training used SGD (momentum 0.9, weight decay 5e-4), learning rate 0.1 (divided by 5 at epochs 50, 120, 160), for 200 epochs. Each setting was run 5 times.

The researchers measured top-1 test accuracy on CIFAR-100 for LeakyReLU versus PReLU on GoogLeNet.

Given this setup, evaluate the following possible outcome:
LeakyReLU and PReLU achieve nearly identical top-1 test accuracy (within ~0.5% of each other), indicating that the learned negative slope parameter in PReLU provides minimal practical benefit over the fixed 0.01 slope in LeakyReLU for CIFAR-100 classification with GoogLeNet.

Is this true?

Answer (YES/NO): NO